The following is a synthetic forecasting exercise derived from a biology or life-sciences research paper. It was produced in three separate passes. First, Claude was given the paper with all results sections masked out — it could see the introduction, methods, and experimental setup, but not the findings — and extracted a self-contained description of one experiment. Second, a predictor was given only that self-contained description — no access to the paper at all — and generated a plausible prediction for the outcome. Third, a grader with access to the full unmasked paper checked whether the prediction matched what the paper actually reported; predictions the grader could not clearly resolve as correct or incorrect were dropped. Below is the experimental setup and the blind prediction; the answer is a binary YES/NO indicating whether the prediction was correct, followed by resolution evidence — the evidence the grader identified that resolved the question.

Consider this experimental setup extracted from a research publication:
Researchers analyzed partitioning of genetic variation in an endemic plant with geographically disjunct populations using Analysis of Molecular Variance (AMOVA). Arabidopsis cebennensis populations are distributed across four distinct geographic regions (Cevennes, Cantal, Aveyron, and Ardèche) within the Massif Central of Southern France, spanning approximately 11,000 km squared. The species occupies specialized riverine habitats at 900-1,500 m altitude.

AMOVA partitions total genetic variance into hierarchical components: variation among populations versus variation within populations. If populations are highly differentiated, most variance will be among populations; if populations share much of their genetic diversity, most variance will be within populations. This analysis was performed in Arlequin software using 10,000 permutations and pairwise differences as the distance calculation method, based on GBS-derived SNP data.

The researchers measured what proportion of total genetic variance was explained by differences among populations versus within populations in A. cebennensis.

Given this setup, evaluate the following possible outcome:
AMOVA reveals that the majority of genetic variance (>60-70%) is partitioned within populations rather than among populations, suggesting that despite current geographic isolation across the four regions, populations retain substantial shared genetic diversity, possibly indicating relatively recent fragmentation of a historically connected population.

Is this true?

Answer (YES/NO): YES